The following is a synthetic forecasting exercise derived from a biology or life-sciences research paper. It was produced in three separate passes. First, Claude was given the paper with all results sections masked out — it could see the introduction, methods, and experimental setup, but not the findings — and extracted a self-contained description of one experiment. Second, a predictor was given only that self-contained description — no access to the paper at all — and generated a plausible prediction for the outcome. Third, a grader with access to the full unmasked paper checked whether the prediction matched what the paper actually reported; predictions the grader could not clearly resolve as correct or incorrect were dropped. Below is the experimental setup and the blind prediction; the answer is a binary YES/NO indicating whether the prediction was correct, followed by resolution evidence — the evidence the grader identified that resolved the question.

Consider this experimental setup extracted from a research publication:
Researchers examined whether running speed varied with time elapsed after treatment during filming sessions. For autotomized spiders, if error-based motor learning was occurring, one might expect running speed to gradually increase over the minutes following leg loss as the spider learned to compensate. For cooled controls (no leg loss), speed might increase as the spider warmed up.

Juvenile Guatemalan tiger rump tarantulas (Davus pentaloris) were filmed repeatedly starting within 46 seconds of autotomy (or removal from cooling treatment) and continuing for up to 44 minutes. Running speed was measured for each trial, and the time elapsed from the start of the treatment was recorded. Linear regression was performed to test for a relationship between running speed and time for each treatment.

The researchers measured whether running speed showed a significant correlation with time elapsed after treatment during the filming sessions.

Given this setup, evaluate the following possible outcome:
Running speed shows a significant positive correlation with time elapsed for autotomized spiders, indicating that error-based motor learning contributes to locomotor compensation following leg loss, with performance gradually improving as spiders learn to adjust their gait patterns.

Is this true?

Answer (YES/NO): NO